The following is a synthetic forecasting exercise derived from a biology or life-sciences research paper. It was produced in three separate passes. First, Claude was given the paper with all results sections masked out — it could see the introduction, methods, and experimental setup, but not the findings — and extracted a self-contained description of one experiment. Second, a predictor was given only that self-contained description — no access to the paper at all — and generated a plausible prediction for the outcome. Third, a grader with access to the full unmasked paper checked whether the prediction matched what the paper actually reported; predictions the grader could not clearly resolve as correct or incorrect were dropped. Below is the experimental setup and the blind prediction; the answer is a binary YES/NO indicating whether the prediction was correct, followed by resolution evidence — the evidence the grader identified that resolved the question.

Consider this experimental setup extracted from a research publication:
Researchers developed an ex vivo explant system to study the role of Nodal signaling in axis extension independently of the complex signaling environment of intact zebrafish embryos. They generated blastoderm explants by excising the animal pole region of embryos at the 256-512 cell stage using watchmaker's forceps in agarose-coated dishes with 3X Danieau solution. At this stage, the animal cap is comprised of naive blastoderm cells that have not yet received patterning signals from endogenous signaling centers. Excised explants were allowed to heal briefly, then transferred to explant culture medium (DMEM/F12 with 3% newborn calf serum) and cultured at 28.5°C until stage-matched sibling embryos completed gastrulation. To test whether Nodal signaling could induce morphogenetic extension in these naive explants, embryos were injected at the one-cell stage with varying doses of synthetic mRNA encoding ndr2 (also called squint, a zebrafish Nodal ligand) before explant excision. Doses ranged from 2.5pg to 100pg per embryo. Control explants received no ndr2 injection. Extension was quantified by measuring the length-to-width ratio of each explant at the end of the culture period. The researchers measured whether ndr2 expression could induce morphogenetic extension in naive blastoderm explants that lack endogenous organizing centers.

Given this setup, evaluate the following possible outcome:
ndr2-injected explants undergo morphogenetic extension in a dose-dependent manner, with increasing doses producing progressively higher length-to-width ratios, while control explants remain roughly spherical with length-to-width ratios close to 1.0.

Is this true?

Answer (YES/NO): NO